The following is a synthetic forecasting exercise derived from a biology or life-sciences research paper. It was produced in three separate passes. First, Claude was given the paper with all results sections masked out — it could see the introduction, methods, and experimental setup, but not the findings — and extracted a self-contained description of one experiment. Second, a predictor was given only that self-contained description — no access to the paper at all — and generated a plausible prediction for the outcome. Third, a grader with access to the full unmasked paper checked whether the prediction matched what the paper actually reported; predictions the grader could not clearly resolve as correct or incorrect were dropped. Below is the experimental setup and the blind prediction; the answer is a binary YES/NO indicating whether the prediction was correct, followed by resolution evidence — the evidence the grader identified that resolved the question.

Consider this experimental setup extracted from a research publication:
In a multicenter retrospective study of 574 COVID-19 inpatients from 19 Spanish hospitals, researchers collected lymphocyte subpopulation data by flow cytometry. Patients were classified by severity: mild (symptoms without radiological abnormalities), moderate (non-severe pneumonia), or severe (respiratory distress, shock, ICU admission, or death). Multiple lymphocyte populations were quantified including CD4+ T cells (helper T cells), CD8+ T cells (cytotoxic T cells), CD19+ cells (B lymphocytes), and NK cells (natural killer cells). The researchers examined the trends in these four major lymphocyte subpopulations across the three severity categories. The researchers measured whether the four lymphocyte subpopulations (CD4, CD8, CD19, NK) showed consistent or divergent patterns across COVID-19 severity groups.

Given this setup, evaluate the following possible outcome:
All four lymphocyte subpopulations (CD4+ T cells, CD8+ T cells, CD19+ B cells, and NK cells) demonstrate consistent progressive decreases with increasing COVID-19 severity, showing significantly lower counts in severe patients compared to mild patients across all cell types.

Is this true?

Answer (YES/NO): NO